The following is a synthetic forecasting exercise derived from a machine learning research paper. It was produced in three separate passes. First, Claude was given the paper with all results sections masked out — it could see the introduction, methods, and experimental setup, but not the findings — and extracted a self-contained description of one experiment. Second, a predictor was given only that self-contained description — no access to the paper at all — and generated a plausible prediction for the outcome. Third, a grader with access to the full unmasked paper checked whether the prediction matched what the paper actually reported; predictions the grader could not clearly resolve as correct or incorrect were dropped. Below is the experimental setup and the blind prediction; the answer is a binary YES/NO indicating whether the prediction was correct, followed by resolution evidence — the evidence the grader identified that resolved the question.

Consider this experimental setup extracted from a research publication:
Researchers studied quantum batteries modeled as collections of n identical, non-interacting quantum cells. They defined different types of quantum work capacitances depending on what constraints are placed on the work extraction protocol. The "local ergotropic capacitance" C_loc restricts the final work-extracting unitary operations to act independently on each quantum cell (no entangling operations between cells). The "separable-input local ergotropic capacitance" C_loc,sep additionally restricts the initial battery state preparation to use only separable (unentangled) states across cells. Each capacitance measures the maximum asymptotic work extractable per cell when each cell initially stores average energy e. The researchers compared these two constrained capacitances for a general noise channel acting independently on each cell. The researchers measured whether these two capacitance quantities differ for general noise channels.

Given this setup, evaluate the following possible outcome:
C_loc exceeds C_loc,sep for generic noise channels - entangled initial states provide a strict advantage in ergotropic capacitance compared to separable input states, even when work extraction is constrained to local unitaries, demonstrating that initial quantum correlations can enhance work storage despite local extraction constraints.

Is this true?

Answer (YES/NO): NO